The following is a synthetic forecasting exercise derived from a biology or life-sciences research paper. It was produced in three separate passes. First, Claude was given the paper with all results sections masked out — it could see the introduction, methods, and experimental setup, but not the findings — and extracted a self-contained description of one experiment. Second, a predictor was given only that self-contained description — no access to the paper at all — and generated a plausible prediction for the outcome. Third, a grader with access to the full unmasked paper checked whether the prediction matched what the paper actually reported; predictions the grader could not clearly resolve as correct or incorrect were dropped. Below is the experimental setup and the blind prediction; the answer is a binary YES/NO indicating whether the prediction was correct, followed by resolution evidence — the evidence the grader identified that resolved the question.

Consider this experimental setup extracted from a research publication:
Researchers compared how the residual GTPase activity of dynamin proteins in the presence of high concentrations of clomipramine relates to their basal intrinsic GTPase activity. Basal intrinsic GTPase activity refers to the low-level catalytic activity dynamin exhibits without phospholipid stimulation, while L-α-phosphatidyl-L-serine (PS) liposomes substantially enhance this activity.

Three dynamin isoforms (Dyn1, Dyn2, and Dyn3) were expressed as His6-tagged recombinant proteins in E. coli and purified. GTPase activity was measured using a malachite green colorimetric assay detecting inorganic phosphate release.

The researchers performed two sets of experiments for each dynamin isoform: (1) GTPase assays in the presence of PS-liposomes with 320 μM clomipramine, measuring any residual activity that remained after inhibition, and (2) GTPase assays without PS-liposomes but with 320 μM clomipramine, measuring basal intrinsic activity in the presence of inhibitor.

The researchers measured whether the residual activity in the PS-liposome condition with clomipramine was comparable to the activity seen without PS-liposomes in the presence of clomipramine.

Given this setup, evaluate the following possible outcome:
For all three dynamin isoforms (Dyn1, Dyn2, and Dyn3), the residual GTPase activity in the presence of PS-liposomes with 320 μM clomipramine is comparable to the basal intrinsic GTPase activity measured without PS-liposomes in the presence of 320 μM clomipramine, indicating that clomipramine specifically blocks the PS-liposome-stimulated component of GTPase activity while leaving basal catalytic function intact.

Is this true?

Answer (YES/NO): YES